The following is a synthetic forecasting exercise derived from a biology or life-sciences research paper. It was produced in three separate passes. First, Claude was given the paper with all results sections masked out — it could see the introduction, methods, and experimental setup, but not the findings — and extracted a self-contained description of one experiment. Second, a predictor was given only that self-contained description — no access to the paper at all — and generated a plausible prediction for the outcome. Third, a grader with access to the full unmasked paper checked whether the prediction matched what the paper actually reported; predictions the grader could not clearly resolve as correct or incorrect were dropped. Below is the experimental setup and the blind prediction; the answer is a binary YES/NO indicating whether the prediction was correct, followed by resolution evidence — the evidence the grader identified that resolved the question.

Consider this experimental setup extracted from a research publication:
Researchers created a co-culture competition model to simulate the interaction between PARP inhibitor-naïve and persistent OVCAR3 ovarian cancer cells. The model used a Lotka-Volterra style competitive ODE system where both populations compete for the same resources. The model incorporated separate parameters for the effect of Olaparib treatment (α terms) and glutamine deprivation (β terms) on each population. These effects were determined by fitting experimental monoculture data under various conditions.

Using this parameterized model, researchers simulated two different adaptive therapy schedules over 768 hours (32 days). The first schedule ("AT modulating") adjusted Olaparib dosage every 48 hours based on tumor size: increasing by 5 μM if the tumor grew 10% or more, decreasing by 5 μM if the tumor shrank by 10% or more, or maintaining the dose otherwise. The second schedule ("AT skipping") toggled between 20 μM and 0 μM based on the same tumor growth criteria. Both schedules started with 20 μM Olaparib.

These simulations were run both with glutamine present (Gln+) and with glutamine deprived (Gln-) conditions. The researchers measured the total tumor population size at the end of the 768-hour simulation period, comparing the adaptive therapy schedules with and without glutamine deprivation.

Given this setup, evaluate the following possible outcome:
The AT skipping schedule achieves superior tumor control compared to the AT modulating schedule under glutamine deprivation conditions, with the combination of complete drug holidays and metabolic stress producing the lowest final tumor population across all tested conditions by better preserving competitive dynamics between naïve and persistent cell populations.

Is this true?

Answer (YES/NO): NO